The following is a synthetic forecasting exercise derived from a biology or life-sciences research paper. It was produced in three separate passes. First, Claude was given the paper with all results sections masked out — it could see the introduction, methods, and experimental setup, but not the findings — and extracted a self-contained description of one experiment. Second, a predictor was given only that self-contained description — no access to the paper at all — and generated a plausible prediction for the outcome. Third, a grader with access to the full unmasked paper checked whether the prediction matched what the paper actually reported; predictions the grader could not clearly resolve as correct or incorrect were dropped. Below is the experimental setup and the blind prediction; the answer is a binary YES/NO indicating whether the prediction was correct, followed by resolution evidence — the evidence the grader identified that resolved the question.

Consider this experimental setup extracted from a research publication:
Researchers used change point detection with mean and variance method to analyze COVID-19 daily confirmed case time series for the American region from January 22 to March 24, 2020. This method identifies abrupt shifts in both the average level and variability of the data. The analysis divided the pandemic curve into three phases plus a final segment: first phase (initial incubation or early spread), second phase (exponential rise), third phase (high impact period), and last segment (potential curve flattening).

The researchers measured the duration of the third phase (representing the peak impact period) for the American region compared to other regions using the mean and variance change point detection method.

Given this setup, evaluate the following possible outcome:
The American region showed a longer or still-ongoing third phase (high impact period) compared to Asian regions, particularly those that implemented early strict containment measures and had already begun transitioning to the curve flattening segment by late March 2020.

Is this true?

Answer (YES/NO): YES